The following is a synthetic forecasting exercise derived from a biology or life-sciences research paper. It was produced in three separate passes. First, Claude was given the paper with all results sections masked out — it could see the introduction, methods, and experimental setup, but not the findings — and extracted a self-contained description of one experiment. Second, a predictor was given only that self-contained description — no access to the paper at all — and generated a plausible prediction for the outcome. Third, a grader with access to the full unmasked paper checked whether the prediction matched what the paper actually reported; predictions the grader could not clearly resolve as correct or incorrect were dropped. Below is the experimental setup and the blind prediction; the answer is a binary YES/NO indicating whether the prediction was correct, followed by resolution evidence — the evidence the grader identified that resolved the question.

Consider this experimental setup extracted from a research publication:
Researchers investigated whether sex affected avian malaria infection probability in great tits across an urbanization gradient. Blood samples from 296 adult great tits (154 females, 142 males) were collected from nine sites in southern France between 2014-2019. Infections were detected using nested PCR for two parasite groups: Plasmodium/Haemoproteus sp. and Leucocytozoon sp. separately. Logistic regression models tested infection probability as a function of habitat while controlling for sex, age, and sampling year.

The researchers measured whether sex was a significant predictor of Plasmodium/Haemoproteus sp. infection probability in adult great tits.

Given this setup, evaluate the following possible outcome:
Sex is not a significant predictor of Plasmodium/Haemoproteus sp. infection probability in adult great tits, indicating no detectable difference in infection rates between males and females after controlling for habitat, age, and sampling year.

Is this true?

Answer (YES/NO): YES